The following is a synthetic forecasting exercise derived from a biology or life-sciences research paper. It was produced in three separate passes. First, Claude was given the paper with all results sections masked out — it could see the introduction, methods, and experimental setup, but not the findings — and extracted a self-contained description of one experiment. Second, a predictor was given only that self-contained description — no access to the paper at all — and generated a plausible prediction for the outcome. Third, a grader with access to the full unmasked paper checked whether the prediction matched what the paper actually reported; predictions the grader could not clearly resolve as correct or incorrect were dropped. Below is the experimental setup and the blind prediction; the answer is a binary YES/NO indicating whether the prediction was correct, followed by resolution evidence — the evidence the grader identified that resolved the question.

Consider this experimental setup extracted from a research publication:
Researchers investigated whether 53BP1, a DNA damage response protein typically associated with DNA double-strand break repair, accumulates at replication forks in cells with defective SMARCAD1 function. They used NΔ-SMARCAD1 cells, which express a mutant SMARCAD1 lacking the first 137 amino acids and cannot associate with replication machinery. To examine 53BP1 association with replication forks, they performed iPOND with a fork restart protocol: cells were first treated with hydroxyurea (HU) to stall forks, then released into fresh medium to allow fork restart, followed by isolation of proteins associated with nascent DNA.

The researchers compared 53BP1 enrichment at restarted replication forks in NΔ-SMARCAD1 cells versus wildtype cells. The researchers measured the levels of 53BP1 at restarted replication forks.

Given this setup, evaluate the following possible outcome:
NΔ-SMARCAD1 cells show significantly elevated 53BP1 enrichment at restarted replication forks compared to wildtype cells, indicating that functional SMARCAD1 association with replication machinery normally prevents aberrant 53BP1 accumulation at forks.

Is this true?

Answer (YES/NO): YES